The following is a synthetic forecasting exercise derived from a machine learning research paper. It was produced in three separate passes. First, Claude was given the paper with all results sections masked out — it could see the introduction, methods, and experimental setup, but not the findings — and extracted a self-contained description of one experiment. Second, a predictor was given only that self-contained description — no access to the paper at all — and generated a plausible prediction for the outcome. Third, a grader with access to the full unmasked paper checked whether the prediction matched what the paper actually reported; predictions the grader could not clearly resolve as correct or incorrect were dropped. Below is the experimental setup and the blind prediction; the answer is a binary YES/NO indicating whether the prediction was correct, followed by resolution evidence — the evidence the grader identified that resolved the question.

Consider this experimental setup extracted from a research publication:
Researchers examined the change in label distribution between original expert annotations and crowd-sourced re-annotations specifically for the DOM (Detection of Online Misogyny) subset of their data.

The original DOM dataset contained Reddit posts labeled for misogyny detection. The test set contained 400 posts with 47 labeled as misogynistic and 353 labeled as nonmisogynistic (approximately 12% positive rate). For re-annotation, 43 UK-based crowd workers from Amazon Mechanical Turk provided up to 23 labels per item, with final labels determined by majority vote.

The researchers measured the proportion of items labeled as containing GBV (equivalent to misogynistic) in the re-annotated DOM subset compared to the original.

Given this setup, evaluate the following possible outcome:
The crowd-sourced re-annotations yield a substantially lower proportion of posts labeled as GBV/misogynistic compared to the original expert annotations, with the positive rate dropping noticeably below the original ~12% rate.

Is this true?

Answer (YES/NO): NO